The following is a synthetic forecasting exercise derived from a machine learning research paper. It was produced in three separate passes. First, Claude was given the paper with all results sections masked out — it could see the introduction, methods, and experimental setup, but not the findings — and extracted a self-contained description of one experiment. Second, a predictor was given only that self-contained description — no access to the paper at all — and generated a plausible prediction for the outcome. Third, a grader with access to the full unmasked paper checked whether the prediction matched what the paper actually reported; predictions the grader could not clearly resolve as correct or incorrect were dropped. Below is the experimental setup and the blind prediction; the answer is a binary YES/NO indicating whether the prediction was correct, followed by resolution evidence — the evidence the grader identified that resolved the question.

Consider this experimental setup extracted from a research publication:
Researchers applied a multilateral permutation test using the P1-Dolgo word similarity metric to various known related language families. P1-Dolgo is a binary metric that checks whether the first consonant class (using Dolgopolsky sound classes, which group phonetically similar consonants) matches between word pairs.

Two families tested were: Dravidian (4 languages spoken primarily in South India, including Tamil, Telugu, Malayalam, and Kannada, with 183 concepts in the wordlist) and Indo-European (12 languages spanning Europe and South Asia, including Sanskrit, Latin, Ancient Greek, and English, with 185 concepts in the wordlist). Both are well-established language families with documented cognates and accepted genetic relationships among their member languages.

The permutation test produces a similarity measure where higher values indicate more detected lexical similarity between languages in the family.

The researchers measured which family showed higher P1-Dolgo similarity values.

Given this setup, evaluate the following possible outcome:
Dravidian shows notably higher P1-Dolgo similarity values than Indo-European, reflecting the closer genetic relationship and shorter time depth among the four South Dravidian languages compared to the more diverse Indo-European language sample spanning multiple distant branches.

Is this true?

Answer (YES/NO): YES